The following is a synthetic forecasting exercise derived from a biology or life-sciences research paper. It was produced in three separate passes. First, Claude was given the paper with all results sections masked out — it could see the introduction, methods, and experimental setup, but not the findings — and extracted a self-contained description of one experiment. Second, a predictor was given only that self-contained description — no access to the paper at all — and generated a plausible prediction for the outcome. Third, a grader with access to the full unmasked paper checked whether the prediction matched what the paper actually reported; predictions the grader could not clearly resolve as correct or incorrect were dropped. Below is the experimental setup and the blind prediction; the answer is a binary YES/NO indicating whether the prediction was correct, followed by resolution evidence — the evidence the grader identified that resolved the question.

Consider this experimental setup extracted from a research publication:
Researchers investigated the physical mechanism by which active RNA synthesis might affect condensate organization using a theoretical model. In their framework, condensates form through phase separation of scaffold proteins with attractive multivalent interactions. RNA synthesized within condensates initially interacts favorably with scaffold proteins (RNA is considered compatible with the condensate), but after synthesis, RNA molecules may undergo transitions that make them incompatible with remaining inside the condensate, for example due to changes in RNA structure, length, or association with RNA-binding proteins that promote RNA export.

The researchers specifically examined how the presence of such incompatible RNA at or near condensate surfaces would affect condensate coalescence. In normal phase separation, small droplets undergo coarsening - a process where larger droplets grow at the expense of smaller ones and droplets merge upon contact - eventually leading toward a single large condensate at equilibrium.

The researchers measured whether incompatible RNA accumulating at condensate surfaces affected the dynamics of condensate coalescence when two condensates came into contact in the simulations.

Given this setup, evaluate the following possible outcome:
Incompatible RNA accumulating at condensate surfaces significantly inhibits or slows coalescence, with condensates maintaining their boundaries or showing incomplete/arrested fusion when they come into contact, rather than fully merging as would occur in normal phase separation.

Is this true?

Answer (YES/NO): YES